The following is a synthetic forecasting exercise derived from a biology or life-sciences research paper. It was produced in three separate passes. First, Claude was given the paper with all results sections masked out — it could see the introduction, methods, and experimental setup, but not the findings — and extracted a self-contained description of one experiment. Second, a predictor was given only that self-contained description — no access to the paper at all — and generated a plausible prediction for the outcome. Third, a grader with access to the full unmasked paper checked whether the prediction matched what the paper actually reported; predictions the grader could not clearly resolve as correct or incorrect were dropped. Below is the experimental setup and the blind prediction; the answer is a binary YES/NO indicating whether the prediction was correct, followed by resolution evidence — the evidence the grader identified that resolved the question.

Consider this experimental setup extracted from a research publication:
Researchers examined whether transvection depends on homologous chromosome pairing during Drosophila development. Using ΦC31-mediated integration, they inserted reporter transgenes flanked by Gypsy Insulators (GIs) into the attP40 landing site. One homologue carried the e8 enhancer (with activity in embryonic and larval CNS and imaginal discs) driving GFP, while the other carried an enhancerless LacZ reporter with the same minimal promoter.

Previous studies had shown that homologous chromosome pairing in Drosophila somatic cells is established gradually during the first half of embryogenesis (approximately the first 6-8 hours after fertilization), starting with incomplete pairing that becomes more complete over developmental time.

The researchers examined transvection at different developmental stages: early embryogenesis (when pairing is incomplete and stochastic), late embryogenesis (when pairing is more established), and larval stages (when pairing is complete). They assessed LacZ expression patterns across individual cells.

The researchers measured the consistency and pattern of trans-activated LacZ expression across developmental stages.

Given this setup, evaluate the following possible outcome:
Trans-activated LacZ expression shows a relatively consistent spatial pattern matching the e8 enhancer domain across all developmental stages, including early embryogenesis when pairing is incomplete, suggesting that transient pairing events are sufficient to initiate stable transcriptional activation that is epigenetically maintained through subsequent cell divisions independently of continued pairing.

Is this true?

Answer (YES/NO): NO